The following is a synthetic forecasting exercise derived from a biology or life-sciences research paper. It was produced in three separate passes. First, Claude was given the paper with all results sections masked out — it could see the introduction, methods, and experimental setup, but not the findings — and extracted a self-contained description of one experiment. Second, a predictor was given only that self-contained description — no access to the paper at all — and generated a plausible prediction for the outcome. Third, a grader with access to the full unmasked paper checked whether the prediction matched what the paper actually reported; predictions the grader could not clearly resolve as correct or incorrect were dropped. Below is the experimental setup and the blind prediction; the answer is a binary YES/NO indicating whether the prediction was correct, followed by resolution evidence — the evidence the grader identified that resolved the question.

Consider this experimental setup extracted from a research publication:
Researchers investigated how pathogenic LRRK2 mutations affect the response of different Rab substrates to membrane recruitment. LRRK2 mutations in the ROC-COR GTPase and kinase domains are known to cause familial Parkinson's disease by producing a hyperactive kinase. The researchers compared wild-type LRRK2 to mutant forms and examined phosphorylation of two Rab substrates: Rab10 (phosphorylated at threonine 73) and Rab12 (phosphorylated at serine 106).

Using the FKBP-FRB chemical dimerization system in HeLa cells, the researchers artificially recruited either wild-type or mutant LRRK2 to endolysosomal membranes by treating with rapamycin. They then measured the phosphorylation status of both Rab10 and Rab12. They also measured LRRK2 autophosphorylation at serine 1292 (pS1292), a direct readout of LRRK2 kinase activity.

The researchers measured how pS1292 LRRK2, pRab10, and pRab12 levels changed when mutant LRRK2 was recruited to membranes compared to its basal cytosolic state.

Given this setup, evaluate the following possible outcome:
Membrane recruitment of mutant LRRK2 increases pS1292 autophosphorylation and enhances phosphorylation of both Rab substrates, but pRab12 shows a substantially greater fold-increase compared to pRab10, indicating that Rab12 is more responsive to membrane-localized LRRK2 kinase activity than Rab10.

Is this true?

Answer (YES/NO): NO